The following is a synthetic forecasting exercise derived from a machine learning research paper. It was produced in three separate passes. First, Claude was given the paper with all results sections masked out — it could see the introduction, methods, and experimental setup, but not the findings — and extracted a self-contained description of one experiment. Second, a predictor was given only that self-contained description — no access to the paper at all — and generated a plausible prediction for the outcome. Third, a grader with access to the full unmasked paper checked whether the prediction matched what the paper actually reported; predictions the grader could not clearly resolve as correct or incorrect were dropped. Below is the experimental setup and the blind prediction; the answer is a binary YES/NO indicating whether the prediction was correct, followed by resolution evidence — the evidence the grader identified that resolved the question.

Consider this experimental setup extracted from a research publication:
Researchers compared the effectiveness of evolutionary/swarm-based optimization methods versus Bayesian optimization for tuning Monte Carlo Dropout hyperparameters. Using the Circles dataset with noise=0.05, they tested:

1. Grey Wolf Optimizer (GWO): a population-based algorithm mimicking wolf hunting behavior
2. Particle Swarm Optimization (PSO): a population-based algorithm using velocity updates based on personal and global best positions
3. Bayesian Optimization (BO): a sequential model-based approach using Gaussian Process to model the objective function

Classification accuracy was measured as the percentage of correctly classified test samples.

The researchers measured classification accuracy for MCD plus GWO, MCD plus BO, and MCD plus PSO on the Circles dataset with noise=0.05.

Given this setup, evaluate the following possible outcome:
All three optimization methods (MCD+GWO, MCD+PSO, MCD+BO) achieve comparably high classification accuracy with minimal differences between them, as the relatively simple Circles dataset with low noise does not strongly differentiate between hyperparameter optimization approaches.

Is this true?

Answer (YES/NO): YES